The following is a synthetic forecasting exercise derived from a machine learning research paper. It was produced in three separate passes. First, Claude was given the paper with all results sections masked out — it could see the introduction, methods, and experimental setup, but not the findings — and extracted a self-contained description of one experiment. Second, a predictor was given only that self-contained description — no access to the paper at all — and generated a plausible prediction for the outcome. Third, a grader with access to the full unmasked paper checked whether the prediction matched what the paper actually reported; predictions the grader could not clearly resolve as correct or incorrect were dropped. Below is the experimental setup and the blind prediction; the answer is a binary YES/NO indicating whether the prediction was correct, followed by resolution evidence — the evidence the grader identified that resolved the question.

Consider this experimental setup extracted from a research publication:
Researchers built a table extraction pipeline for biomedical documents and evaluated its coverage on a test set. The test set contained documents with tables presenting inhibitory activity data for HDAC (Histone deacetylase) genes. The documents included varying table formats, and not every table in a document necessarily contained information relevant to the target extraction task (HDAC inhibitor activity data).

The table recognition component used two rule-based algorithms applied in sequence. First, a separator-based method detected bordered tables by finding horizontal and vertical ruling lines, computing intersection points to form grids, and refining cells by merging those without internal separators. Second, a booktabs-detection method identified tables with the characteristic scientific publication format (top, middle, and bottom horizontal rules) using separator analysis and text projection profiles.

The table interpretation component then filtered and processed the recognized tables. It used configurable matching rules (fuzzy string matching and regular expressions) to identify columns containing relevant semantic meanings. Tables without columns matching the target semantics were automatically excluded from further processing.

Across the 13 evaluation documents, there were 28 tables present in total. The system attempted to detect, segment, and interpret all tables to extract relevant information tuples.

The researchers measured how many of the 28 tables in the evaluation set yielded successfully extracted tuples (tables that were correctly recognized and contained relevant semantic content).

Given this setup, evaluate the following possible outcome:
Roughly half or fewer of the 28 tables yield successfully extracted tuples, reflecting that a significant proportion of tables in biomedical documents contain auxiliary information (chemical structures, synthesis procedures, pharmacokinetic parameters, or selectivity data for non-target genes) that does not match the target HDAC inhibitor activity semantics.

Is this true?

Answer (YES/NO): YES